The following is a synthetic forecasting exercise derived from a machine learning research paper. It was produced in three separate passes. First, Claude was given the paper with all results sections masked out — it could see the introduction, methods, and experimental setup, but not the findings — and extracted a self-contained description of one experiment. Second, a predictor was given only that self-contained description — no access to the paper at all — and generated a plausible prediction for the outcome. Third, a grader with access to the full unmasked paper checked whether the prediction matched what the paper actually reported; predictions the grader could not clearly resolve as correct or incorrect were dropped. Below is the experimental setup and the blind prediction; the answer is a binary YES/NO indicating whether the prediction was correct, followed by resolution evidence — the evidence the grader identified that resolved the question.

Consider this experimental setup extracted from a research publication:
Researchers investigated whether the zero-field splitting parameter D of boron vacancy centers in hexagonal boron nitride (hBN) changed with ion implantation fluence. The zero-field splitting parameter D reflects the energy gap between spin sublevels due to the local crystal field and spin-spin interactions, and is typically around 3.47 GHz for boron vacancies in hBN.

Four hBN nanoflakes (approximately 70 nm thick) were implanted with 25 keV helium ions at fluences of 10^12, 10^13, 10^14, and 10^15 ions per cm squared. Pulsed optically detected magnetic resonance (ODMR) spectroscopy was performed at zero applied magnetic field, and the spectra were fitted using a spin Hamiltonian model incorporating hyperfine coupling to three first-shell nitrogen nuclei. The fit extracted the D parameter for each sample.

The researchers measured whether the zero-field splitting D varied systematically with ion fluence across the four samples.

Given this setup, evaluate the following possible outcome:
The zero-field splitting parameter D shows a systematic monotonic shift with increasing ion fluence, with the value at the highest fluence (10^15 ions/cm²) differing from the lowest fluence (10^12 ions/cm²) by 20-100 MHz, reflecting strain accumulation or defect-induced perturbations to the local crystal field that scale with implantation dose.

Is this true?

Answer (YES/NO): NO